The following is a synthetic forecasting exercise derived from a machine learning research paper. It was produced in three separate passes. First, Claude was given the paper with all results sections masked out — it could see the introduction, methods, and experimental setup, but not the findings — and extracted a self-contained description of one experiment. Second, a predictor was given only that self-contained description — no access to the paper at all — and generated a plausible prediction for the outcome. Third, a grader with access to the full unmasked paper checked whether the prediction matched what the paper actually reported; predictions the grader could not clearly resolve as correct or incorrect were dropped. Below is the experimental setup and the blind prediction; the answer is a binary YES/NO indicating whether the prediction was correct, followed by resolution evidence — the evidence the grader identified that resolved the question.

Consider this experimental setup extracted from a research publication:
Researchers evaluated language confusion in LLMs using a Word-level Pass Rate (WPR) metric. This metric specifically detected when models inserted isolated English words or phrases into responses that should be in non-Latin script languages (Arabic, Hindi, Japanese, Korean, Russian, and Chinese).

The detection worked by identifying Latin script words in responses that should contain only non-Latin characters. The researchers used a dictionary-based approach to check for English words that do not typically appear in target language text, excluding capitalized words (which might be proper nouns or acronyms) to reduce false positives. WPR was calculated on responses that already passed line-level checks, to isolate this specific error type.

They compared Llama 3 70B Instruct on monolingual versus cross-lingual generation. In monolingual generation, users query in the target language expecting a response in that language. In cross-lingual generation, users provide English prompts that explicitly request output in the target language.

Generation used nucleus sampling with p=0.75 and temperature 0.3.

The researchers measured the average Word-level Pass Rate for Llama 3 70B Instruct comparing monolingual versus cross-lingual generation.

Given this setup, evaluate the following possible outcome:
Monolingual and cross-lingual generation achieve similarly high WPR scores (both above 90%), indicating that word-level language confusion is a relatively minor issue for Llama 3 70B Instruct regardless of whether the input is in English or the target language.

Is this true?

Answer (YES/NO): YES